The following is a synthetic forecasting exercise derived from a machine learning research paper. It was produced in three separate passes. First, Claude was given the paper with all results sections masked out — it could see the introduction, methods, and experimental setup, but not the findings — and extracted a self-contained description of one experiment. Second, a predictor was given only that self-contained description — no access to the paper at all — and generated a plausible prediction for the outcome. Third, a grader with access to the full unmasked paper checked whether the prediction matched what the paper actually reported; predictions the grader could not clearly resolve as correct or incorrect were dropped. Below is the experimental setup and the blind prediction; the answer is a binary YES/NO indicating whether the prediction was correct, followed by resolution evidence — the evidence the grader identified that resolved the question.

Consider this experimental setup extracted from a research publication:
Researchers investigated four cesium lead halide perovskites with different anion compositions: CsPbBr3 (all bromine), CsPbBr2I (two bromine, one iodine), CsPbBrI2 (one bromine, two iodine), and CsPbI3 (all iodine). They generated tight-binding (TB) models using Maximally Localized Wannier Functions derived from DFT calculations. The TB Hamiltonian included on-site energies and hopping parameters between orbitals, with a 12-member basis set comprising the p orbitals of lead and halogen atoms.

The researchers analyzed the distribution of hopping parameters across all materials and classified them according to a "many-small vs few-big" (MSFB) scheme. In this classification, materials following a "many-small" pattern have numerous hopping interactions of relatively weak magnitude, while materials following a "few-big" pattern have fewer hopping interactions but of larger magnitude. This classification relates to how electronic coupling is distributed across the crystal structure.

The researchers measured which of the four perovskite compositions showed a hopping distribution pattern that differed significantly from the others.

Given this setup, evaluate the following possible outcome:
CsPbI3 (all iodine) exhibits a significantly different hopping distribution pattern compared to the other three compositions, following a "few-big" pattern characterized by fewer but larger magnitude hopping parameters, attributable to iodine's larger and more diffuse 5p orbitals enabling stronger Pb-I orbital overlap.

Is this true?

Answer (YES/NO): NO